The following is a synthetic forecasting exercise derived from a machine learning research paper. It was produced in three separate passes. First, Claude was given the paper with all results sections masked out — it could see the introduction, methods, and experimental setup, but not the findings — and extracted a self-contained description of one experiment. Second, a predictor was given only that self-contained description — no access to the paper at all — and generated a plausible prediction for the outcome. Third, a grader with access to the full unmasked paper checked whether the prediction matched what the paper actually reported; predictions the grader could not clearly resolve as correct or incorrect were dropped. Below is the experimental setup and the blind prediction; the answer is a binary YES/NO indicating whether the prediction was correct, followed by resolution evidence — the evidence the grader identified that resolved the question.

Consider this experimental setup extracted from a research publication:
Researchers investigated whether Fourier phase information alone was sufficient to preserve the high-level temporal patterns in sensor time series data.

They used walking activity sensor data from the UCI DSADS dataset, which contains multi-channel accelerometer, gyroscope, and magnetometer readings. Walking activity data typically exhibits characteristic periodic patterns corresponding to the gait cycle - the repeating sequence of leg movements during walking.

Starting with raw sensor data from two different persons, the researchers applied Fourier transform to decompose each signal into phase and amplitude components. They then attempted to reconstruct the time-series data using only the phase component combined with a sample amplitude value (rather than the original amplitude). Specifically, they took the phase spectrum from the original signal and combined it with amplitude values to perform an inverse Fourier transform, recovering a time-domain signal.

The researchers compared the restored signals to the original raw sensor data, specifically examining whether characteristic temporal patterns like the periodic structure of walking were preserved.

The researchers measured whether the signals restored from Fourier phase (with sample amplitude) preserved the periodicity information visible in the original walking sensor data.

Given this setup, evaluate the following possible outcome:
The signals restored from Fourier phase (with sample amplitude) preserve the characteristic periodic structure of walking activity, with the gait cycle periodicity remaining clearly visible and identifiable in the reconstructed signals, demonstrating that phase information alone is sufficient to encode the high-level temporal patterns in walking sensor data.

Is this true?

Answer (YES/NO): NO